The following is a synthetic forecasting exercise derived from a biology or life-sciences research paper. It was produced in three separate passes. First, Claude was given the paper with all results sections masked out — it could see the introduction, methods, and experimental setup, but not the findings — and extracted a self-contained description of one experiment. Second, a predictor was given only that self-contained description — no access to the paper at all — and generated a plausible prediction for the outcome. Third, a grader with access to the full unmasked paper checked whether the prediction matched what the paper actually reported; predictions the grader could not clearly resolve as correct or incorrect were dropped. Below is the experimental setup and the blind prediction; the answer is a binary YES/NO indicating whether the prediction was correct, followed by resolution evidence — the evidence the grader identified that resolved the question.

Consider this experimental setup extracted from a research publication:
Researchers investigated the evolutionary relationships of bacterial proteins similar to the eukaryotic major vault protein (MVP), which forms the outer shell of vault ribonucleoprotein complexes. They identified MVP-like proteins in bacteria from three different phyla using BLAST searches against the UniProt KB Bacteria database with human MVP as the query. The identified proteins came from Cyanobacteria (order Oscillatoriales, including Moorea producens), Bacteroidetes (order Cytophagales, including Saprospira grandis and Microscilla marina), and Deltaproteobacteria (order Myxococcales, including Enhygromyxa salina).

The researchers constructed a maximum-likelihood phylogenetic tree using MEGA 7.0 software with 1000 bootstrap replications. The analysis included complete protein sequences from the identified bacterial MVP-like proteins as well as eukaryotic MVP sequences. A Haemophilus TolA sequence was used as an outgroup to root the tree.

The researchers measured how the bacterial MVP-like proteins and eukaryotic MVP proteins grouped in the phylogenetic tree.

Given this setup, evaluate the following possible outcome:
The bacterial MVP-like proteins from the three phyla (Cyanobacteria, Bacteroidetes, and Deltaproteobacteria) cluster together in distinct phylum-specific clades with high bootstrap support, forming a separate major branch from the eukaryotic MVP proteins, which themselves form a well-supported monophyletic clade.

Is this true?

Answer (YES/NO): NO